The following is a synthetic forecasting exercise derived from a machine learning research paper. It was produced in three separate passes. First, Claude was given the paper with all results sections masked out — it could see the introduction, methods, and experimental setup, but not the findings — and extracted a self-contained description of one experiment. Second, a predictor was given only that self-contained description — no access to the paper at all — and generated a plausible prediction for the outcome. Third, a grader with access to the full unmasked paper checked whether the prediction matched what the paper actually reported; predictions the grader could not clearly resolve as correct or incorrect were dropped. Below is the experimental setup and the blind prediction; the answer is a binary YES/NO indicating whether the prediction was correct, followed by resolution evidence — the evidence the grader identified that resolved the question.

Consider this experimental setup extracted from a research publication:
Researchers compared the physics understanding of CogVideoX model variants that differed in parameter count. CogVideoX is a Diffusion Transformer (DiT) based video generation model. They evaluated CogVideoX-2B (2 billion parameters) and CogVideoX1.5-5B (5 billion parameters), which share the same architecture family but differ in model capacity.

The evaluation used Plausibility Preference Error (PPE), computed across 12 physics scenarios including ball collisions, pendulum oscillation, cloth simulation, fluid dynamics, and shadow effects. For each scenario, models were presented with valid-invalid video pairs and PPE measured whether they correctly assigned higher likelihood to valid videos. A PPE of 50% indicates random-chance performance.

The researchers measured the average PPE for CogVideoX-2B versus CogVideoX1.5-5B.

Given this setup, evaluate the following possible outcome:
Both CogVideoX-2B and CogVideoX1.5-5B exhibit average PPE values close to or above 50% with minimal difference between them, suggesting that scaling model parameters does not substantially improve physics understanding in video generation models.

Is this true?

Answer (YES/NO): NO